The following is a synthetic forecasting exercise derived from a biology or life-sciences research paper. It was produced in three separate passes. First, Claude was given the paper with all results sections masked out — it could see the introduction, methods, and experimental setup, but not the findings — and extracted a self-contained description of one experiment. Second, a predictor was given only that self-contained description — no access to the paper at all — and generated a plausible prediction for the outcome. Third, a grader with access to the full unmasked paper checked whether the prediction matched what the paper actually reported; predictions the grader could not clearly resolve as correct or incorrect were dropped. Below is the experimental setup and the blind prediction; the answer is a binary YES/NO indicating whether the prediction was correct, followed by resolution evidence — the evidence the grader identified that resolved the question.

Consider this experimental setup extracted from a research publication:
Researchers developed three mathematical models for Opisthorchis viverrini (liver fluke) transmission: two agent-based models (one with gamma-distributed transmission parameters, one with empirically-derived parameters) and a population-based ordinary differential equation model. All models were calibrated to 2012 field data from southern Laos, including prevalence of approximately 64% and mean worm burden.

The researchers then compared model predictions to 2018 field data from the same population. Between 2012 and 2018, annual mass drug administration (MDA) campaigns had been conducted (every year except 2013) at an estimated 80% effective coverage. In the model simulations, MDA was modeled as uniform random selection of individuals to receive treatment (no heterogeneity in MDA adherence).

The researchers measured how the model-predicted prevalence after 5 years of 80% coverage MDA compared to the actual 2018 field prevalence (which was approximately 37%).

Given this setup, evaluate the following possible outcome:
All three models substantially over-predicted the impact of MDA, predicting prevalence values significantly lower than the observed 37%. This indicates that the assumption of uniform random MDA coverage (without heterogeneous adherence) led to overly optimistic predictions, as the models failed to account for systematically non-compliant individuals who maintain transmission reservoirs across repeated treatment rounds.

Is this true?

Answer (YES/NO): NO